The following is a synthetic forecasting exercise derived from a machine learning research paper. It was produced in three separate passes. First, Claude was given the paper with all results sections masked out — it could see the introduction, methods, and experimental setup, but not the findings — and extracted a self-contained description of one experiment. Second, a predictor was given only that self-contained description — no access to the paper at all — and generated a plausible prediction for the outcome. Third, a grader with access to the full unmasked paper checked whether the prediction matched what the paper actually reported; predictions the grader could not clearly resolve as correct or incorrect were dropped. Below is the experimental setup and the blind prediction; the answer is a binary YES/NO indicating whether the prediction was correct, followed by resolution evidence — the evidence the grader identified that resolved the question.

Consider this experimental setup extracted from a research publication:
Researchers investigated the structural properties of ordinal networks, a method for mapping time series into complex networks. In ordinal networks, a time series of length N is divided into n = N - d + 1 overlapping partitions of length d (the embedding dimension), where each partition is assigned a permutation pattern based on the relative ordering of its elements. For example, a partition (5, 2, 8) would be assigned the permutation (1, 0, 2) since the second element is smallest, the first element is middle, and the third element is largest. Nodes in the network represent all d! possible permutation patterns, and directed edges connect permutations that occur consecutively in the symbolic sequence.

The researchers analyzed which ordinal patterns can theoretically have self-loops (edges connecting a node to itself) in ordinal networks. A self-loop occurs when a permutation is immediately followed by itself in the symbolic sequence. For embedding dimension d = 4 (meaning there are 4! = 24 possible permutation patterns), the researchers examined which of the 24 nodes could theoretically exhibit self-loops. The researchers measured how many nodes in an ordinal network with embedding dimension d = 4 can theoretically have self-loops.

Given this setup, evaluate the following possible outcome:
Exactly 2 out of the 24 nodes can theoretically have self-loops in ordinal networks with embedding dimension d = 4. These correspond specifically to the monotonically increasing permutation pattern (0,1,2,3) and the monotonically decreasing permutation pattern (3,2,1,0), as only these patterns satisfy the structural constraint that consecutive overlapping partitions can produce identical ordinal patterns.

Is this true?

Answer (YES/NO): YES